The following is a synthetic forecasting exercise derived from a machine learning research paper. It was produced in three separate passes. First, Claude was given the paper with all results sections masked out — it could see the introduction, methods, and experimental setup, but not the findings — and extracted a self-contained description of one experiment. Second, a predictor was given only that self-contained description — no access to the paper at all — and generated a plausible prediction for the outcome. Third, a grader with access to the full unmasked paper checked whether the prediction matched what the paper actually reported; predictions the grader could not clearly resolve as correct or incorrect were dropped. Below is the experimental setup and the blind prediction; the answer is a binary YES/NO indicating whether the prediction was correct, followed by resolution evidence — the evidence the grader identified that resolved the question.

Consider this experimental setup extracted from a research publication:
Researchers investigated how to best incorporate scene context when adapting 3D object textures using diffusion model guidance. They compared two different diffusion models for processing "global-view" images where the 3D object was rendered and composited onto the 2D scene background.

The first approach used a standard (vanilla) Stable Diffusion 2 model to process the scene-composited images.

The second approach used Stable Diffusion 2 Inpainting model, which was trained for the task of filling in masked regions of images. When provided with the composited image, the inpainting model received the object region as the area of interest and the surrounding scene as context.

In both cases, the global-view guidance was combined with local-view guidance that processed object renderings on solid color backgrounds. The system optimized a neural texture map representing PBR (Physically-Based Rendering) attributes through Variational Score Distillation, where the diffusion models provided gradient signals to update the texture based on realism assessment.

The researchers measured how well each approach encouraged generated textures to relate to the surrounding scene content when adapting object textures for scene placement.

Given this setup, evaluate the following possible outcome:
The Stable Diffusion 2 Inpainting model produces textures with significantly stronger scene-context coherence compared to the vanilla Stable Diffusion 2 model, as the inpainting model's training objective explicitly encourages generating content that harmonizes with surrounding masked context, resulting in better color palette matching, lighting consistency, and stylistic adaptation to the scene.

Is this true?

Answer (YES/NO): YES